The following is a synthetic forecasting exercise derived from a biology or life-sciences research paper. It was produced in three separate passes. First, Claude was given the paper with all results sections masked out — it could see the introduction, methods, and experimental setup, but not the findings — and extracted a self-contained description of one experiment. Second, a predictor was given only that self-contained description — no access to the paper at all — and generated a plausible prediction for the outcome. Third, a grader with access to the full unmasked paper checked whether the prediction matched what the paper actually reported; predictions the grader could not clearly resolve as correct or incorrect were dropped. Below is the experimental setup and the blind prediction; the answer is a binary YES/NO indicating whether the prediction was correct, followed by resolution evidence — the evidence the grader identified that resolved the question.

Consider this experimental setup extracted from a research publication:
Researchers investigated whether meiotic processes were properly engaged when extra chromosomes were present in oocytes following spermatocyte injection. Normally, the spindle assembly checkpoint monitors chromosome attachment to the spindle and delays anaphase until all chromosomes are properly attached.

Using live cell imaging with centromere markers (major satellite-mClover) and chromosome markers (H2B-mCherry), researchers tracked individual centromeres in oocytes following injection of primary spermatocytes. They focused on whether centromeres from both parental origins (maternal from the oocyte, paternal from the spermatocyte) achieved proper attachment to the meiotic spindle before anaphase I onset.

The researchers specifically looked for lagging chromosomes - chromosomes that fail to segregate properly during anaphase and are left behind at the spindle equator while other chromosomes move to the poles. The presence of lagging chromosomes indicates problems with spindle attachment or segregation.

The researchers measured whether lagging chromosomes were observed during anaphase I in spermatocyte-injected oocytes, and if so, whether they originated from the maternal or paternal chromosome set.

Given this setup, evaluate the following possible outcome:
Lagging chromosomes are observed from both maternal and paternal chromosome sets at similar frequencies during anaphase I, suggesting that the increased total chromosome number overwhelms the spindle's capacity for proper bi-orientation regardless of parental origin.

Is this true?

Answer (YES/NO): NO